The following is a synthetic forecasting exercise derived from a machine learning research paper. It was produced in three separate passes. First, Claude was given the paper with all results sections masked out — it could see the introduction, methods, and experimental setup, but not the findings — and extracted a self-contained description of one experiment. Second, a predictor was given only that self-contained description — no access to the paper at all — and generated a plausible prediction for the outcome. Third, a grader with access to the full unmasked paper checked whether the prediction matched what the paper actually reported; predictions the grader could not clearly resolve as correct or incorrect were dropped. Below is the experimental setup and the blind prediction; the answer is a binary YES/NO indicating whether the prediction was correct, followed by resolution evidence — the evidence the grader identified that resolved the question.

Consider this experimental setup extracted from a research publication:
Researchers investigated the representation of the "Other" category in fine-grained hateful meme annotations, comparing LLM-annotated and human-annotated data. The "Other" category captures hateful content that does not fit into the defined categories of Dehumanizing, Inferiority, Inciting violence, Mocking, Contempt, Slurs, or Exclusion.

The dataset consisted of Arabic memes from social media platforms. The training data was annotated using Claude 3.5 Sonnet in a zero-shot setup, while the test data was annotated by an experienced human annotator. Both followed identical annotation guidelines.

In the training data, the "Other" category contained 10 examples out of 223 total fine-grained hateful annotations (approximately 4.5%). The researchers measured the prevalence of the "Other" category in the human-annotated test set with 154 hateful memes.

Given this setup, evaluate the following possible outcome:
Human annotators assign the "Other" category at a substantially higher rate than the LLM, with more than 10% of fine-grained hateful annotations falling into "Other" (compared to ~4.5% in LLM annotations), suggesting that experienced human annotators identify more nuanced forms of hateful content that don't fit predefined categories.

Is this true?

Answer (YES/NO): YES